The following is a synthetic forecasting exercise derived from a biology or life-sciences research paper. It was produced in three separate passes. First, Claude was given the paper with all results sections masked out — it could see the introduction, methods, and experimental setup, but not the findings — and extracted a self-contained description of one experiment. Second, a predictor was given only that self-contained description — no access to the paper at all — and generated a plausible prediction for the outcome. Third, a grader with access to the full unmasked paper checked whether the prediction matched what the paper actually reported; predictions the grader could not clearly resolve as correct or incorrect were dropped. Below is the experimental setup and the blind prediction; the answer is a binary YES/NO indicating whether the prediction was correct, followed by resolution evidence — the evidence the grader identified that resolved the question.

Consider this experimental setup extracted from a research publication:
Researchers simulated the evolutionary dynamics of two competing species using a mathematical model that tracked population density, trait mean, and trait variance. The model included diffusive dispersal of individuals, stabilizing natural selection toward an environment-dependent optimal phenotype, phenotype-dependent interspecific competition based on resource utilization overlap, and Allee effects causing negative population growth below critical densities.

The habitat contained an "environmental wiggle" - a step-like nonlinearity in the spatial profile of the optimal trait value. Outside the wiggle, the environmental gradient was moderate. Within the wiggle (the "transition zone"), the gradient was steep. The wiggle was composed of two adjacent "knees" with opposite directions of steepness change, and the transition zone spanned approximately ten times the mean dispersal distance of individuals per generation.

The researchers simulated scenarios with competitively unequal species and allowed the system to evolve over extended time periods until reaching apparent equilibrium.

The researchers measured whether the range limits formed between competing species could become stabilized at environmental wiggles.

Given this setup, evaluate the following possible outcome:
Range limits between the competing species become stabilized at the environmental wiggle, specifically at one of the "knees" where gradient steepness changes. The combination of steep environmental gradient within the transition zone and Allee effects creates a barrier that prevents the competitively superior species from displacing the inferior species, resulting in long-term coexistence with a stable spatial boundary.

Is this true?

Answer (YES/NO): NO